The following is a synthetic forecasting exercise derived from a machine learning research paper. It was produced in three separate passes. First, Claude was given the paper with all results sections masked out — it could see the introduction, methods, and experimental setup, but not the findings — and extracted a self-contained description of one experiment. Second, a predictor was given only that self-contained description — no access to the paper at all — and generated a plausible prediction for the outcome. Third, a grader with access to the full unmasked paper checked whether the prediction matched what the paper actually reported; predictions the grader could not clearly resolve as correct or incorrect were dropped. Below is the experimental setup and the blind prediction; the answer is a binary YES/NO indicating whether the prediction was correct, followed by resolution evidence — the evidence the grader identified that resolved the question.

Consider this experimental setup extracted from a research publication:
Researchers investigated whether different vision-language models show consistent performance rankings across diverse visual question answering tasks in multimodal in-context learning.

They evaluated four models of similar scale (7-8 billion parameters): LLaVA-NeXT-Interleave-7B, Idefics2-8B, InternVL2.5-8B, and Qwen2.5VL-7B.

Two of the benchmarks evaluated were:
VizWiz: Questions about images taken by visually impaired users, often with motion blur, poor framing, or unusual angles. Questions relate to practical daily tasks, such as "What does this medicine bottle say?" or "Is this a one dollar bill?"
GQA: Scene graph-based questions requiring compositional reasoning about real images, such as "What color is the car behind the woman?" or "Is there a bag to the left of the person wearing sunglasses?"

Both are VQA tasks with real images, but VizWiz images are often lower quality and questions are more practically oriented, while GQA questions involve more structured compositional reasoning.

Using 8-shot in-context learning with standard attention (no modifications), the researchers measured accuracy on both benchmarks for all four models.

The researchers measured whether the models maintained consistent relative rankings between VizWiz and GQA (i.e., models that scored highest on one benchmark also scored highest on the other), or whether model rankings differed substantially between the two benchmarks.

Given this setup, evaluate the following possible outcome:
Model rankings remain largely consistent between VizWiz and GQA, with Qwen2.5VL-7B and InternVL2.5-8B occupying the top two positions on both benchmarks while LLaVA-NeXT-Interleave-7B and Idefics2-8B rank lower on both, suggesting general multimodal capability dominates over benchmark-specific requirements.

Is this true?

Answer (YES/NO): YES